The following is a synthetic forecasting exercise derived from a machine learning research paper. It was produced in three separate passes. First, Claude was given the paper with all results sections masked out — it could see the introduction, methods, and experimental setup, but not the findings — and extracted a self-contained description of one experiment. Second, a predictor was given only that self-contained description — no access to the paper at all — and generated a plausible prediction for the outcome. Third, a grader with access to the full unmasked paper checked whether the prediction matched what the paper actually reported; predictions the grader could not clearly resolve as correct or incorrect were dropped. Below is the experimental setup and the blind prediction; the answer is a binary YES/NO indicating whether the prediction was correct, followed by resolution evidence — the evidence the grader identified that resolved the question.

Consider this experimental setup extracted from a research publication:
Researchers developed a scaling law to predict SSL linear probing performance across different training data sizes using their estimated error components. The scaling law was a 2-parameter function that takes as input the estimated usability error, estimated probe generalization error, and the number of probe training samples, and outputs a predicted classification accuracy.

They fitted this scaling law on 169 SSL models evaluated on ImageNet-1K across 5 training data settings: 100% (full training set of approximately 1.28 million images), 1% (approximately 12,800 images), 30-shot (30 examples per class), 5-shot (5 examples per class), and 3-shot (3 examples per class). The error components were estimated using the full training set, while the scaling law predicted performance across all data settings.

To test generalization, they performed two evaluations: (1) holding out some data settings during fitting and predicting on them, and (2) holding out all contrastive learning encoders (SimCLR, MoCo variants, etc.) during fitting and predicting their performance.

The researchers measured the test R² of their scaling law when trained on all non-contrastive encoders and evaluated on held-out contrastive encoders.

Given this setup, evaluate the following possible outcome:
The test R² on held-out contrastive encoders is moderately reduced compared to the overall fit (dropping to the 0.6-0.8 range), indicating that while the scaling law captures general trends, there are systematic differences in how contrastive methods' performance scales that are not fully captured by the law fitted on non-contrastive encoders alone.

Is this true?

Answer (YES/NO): NO